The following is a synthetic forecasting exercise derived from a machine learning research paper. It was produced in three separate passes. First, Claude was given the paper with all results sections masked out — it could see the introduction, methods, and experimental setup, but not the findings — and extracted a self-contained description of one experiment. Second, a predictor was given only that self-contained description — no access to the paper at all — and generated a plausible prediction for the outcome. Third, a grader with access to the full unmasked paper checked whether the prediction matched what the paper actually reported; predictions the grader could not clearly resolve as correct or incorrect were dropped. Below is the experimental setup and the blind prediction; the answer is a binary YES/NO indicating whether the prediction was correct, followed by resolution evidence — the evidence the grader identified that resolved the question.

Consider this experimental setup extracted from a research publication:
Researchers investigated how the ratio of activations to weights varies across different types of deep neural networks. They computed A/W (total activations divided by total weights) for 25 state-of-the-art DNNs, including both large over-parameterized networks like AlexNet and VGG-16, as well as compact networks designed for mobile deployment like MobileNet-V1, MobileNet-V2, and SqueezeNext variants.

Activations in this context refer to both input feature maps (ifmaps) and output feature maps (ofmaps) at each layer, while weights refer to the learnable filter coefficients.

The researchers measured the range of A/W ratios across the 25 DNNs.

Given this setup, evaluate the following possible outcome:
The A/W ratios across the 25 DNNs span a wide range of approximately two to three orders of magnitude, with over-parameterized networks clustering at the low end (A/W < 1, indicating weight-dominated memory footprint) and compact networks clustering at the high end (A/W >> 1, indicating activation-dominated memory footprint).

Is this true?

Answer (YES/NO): YES